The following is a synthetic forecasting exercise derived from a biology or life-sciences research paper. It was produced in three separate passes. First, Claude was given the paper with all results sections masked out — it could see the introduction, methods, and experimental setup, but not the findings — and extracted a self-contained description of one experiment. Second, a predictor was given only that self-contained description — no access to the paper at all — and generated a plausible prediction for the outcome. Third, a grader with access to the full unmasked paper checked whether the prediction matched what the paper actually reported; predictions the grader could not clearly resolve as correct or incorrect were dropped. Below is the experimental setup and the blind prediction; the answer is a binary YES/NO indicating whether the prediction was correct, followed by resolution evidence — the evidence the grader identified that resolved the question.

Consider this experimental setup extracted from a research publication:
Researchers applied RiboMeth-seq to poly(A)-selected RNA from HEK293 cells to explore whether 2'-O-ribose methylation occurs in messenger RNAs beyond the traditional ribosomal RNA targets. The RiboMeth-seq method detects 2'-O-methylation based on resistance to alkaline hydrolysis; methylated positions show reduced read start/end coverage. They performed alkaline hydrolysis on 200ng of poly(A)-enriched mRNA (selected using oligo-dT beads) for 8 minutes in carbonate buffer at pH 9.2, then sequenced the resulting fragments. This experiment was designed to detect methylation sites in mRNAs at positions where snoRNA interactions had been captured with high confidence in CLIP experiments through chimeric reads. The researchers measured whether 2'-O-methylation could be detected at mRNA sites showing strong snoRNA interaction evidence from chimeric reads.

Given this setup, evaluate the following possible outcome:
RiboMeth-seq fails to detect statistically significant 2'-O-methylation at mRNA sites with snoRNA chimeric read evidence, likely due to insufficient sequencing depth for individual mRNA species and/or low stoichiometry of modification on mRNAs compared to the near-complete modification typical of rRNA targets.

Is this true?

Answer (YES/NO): YES